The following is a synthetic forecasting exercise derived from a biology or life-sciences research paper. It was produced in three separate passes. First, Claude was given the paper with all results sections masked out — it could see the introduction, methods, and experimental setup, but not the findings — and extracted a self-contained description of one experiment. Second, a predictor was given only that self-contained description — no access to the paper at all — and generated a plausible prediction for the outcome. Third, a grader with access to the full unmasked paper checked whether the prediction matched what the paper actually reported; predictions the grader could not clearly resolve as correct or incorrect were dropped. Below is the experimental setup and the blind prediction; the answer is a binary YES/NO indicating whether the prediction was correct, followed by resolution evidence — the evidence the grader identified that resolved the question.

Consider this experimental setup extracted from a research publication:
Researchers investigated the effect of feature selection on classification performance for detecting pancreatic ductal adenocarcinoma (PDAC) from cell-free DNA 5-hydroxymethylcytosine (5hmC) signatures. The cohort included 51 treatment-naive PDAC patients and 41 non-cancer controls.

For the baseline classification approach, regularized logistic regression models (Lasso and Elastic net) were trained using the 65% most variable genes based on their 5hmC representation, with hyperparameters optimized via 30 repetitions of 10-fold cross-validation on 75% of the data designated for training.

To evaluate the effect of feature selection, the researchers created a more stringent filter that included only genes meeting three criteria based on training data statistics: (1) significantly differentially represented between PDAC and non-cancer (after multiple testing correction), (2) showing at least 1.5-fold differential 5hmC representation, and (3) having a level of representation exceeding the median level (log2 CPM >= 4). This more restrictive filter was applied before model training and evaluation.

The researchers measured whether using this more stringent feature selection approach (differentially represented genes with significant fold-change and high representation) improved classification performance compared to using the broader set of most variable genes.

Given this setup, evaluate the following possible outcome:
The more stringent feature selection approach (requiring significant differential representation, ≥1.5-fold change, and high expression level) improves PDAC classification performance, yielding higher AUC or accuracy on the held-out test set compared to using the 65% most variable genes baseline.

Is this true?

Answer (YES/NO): NO